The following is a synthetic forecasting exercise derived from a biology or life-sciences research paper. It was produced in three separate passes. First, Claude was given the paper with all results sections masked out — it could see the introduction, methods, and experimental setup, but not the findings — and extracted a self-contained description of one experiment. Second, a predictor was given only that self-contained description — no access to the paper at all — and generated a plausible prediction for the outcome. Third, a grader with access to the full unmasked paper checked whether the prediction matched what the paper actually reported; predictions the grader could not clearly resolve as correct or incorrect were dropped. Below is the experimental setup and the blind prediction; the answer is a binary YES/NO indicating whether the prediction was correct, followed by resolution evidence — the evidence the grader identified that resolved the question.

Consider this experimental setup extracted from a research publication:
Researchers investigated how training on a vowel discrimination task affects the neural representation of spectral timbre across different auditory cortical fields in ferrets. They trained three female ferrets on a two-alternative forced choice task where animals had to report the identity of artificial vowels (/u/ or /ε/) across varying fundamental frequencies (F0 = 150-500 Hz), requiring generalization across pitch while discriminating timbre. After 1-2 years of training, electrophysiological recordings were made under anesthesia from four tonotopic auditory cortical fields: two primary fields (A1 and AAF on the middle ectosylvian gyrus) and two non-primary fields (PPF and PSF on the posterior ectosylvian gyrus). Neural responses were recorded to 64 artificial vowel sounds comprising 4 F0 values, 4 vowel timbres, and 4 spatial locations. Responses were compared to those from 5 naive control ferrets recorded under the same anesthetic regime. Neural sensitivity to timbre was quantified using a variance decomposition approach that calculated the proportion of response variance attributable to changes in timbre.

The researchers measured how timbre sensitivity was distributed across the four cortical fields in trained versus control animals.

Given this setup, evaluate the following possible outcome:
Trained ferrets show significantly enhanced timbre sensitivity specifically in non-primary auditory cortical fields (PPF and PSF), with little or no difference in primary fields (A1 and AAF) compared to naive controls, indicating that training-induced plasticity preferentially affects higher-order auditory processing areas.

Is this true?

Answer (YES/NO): NO